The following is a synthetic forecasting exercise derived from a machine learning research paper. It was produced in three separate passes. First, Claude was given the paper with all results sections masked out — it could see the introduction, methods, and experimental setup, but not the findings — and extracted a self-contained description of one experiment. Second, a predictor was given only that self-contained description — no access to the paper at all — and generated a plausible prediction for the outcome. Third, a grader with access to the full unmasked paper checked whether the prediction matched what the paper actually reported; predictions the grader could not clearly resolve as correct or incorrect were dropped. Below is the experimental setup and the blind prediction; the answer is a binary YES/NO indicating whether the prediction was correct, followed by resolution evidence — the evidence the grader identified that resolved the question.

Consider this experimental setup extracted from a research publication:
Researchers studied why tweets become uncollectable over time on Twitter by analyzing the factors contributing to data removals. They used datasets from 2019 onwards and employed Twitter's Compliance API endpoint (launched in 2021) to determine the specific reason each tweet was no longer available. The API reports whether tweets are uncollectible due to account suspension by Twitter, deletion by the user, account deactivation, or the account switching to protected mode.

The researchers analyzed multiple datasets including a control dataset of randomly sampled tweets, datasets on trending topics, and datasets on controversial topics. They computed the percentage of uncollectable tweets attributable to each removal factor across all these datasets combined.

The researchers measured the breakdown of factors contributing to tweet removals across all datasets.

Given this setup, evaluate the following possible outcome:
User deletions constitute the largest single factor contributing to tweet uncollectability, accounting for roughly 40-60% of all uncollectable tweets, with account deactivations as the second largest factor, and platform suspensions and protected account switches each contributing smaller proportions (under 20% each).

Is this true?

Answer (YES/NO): NO